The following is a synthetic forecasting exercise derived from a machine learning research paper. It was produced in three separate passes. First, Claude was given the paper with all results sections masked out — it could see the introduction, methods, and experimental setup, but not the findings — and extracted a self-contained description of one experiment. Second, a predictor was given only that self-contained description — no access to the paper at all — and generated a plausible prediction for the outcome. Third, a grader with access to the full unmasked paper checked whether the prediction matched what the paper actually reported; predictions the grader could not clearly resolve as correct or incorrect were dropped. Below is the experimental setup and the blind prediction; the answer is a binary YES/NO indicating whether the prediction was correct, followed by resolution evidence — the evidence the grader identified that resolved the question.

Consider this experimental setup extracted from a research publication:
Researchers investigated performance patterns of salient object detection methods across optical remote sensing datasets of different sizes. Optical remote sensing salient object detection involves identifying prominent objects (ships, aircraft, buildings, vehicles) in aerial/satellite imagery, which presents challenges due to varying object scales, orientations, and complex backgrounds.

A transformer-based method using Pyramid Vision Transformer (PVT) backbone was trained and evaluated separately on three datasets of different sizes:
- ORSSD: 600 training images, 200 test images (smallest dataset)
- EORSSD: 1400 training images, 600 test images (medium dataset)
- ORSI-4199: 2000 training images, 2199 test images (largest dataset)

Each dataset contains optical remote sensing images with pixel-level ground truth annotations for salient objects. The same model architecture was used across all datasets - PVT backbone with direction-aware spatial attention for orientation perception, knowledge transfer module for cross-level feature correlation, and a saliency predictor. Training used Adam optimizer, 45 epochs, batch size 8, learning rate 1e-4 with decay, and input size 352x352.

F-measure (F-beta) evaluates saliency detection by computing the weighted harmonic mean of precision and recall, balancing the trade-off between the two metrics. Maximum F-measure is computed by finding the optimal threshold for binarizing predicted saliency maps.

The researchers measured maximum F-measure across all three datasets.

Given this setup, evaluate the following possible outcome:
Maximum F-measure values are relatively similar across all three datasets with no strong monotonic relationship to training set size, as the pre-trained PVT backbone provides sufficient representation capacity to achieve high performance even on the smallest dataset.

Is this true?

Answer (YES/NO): NO